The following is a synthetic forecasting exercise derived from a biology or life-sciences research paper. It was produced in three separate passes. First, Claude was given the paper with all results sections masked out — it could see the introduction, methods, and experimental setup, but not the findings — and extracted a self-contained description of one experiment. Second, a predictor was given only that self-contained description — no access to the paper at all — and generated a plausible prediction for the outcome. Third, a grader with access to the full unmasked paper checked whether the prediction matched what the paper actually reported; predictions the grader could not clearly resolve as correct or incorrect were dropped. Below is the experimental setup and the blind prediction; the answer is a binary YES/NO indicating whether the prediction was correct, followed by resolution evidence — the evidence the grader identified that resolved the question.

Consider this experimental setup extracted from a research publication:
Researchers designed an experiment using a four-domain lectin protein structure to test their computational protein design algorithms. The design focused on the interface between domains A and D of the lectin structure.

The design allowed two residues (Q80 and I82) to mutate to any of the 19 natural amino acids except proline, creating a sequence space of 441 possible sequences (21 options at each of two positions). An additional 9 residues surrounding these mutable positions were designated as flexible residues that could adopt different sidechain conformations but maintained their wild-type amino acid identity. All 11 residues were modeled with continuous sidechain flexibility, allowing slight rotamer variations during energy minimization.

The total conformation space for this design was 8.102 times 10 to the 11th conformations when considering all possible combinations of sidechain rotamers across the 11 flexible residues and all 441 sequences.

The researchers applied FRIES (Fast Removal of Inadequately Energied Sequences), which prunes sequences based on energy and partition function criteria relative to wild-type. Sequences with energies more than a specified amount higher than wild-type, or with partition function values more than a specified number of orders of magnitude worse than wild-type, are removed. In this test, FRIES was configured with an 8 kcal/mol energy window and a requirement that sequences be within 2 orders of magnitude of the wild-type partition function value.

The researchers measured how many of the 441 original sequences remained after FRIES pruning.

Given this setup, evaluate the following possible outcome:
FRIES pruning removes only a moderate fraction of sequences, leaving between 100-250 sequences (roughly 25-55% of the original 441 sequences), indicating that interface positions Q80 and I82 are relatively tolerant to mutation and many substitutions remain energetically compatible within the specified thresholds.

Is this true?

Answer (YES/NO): YES